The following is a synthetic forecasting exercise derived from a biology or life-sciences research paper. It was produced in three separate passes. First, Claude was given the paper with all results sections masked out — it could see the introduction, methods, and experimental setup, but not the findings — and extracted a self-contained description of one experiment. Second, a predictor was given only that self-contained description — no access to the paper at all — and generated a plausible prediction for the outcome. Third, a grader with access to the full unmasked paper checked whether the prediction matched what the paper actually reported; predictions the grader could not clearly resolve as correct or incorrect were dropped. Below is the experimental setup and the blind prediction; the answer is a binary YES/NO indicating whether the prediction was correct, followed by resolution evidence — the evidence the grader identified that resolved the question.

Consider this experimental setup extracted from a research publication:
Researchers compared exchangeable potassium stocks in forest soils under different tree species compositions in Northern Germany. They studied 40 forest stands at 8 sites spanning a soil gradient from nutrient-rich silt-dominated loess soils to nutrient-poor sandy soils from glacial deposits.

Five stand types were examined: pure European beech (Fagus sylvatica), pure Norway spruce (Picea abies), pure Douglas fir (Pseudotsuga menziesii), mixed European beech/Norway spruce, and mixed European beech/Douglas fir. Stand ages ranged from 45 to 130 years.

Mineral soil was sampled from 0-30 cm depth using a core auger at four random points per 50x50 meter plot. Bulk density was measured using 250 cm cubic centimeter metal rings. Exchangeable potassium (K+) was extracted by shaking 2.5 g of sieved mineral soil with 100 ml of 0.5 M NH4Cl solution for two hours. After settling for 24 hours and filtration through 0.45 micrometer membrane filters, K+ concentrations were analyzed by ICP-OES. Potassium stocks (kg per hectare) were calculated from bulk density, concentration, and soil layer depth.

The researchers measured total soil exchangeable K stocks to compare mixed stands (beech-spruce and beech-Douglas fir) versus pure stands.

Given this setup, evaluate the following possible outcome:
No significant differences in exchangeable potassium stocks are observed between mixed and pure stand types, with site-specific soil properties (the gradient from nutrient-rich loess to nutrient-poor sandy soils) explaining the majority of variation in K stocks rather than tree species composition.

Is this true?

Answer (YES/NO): NO